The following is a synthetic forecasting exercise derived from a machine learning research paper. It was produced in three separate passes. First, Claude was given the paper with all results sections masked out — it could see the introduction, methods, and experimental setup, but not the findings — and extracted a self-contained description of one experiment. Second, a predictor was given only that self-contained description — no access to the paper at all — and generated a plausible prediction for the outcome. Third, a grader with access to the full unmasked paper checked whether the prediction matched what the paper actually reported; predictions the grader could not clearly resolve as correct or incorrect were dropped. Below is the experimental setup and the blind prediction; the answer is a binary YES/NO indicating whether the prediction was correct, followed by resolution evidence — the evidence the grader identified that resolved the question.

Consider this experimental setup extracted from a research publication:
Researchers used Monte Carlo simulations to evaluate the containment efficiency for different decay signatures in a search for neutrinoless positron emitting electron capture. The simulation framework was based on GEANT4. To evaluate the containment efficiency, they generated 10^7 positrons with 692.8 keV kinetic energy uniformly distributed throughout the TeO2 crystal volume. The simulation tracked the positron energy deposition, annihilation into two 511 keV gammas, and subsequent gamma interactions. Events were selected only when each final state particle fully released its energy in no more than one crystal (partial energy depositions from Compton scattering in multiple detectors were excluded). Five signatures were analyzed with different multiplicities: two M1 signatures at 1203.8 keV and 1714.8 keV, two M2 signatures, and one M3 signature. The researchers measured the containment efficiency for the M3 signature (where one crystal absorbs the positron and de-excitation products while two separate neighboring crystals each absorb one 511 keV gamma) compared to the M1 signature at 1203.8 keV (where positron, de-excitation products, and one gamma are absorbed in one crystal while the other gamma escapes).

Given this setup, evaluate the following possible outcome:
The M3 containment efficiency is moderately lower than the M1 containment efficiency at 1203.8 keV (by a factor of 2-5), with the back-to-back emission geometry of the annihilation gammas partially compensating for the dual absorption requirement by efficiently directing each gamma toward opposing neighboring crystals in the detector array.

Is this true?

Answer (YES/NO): NO